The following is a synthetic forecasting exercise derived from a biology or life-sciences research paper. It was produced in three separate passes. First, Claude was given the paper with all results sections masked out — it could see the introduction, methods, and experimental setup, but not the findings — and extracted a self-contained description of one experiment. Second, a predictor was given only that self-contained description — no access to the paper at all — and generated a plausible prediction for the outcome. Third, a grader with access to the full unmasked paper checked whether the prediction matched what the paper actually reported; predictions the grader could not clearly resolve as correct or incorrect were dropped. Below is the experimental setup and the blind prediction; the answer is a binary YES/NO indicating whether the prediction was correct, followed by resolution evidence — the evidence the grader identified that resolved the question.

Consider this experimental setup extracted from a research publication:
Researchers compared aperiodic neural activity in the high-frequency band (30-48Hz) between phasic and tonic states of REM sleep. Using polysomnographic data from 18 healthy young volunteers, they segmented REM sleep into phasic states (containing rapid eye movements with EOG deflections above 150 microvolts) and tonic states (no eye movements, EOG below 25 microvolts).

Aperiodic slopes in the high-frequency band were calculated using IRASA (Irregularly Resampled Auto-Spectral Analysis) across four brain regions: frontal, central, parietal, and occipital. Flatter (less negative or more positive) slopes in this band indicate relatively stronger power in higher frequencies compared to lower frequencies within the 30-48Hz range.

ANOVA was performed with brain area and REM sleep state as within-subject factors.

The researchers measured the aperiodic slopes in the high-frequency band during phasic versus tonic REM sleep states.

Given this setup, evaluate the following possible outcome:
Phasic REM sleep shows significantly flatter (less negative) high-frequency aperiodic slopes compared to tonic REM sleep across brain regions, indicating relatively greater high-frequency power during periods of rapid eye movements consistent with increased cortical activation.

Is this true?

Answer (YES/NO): YES